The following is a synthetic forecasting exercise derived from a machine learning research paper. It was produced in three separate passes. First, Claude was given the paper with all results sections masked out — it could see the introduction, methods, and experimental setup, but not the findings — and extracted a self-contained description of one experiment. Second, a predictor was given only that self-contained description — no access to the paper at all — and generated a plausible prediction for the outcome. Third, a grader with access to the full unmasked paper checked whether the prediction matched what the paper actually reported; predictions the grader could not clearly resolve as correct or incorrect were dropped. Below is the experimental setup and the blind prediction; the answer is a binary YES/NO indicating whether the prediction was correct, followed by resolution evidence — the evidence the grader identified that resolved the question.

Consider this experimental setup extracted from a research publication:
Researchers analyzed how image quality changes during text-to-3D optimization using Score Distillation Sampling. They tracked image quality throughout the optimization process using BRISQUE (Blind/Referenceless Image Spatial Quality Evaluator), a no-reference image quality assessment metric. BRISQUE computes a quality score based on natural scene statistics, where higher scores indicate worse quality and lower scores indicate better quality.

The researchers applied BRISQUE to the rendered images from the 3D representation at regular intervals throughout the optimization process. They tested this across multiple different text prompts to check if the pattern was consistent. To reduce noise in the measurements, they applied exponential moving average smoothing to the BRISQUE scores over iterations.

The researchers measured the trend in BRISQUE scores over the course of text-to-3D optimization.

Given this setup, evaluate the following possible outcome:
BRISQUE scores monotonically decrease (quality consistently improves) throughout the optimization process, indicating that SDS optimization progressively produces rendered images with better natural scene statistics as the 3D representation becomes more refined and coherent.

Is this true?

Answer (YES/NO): YES